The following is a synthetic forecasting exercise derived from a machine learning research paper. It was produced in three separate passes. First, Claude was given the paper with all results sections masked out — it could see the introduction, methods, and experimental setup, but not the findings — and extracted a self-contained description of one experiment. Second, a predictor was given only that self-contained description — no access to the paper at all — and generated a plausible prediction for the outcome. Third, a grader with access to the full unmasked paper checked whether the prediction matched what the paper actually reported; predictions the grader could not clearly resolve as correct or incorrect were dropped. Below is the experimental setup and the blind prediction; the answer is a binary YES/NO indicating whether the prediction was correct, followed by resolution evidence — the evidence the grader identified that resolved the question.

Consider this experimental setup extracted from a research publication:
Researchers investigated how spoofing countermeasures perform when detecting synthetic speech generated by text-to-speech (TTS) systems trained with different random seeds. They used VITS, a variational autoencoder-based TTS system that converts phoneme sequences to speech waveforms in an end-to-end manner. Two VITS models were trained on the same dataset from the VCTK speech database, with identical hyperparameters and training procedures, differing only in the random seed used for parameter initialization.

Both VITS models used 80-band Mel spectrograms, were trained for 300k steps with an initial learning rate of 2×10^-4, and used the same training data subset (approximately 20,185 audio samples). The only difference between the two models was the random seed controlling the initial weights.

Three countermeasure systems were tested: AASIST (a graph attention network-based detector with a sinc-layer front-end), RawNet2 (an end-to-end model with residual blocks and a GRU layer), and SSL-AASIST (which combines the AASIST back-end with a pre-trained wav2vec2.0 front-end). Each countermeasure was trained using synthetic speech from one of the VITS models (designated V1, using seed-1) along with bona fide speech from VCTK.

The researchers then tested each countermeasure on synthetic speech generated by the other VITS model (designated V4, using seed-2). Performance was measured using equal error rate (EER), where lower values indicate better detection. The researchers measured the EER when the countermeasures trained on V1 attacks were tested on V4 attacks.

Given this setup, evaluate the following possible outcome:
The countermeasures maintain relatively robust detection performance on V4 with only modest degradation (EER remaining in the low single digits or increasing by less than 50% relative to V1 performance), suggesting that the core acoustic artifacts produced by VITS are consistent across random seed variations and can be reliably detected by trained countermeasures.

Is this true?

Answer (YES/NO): NO